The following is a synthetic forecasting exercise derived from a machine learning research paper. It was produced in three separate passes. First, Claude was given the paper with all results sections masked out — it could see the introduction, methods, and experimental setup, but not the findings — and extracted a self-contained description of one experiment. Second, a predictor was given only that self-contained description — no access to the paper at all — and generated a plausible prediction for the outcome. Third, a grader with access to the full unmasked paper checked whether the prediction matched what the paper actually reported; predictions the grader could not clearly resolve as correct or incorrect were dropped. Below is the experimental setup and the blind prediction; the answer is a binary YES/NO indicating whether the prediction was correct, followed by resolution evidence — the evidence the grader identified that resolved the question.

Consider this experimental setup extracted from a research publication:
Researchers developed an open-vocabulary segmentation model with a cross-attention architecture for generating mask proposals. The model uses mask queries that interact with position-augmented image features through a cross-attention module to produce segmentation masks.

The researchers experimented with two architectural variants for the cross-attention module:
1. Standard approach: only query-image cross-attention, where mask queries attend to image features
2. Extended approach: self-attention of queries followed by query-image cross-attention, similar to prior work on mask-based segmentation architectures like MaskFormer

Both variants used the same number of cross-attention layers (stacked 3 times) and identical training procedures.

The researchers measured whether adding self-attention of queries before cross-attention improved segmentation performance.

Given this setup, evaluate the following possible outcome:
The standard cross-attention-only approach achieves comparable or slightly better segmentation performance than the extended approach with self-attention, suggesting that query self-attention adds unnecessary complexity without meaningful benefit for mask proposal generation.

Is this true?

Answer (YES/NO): YES